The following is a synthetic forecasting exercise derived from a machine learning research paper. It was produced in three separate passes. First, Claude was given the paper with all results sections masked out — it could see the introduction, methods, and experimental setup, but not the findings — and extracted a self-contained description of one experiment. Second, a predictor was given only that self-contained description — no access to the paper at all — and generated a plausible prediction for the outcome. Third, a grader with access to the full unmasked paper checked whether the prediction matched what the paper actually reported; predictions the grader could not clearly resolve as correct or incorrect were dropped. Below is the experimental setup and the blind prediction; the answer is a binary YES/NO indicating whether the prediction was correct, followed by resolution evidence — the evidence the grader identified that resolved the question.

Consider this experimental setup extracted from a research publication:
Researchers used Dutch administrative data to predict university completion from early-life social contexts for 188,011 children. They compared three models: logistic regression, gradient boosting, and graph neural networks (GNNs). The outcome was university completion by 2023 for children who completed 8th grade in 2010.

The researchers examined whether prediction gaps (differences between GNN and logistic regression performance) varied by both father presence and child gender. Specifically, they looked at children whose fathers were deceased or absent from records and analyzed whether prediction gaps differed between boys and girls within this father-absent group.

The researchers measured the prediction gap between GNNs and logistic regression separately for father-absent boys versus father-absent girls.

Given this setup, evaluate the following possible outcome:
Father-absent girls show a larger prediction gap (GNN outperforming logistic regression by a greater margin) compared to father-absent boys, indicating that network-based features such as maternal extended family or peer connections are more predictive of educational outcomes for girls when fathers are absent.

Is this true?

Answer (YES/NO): YES